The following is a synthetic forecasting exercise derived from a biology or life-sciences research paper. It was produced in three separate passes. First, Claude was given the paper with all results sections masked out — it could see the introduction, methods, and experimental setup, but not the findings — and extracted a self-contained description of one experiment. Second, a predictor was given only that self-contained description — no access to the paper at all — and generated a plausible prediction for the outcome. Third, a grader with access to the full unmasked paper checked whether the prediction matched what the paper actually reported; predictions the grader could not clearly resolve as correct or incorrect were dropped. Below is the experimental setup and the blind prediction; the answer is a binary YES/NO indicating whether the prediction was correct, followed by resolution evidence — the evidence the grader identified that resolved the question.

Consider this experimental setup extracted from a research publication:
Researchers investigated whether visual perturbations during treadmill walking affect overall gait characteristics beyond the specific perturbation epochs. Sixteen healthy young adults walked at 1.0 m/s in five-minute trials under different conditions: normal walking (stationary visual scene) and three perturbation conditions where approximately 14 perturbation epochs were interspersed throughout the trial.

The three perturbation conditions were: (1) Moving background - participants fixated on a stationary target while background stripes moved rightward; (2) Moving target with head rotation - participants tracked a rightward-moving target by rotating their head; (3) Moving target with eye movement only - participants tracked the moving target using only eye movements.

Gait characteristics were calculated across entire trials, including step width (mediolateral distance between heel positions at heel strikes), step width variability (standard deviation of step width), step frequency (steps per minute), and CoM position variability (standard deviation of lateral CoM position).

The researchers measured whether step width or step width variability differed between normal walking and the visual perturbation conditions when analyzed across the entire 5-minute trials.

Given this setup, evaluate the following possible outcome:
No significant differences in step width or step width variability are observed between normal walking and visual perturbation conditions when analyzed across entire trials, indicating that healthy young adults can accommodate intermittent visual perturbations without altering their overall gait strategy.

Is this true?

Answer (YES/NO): NO